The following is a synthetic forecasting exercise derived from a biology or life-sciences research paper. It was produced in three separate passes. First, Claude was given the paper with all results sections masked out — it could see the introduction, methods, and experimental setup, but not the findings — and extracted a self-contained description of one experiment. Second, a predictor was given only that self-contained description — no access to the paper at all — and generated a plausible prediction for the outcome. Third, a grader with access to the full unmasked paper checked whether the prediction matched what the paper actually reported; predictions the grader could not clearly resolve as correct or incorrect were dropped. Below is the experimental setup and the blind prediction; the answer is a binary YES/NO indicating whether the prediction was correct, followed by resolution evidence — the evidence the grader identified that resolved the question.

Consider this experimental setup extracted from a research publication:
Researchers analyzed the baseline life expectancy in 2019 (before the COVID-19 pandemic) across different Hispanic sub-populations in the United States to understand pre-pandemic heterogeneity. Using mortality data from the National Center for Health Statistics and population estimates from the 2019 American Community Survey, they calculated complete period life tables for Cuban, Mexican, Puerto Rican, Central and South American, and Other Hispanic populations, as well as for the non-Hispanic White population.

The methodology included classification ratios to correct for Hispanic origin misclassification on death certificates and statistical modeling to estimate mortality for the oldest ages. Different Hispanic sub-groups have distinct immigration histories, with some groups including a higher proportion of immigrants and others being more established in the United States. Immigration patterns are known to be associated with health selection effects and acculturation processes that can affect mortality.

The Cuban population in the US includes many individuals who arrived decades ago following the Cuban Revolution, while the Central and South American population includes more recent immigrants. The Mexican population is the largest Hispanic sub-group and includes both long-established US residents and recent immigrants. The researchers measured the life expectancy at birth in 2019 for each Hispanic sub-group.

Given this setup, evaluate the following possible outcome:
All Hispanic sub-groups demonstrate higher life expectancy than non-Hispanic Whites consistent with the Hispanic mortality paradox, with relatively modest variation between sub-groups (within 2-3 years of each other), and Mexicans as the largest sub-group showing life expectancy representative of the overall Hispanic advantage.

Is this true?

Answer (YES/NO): NO